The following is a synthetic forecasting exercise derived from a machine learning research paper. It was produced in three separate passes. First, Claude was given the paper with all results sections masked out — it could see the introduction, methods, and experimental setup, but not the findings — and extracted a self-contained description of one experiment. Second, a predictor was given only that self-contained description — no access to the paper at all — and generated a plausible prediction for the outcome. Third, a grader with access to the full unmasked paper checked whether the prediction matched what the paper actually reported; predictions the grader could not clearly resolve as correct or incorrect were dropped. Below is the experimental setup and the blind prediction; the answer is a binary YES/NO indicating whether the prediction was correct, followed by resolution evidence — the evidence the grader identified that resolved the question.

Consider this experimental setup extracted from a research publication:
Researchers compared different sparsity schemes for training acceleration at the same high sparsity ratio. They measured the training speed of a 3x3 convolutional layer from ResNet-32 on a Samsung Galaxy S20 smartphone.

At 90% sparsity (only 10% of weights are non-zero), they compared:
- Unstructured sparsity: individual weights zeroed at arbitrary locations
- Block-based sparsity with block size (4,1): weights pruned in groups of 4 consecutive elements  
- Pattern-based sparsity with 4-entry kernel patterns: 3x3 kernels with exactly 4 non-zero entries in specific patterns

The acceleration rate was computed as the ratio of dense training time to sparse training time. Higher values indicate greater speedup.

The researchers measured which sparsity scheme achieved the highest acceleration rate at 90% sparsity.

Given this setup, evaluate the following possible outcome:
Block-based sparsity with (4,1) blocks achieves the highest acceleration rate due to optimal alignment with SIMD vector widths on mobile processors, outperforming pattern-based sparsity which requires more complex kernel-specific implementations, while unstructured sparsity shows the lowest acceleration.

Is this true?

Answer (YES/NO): NO